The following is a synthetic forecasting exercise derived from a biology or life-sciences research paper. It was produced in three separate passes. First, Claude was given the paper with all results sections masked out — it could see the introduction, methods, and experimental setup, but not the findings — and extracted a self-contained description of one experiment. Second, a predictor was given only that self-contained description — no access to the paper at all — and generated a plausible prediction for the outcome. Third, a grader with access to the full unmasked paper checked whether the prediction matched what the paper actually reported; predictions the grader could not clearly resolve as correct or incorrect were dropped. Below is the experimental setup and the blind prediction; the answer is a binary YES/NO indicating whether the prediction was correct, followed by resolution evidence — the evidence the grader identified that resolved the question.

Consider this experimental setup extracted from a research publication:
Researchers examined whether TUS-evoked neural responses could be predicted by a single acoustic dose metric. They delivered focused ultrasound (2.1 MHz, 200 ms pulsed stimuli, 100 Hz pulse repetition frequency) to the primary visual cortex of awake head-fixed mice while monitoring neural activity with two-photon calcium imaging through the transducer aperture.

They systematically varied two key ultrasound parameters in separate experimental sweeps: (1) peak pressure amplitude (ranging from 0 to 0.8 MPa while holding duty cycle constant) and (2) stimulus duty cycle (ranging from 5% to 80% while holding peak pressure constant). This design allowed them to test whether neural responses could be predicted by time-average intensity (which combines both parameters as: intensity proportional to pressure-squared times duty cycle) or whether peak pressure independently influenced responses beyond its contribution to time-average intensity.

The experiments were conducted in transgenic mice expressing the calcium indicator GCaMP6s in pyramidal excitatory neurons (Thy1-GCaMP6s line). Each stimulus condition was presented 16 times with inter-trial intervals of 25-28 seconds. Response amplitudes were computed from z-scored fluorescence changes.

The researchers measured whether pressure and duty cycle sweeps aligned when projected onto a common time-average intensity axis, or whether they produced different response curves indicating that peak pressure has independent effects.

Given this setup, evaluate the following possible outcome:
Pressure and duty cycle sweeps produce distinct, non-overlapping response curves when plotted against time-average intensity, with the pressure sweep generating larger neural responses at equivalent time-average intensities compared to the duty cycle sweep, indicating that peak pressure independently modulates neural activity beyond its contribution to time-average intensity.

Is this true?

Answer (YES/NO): NO